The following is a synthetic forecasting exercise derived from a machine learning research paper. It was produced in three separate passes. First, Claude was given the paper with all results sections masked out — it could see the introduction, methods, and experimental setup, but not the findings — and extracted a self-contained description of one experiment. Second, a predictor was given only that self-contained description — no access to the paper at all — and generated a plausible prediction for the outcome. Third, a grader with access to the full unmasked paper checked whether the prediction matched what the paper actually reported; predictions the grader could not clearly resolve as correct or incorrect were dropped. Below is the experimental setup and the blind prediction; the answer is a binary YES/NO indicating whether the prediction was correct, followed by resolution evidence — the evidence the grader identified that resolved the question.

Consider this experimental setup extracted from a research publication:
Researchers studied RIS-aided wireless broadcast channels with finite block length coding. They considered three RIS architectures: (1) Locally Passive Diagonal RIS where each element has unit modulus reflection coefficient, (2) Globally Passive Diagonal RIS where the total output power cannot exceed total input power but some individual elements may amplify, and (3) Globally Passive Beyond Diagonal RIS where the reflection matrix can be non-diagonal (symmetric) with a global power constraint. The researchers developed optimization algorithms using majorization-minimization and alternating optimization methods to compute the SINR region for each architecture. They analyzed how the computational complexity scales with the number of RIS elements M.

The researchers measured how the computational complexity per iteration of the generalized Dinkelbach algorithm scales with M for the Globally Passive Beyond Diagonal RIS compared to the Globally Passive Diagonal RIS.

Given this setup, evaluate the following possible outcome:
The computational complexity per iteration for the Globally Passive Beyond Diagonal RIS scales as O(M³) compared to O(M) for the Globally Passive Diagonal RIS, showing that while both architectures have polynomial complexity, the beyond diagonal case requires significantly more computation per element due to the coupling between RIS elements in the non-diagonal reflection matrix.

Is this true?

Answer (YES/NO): NO